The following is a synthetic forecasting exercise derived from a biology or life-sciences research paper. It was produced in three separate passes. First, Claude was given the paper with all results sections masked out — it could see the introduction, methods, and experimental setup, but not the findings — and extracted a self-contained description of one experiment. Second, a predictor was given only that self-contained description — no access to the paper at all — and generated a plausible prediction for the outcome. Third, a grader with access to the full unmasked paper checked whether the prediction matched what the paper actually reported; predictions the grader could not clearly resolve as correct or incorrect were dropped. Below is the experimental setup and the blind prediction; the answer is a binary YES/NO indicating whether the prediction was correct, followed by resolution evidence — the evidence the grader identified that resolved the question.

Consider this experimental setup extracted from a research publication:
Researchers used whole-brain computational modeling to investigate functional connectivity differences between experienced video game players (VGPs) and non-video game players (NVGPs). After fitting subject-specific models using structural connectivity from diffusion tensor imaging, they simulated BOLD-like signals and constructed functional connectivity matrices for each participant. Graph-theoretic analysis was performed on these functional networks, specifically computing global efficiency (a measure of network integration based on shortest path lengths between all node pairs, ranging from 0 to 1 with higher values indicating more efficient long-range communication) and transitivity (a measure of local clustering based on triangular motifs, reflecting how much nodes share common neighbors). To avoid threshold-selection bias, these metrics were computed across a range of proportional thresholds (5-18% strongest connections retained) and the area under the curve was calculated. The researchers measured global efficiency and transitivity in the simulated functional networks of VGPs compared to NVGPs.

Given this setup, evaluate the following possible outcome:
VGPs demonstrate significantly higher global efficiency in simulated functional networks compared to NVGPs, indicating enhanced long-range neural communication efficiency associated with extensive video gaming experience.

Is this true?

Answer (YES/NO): NO